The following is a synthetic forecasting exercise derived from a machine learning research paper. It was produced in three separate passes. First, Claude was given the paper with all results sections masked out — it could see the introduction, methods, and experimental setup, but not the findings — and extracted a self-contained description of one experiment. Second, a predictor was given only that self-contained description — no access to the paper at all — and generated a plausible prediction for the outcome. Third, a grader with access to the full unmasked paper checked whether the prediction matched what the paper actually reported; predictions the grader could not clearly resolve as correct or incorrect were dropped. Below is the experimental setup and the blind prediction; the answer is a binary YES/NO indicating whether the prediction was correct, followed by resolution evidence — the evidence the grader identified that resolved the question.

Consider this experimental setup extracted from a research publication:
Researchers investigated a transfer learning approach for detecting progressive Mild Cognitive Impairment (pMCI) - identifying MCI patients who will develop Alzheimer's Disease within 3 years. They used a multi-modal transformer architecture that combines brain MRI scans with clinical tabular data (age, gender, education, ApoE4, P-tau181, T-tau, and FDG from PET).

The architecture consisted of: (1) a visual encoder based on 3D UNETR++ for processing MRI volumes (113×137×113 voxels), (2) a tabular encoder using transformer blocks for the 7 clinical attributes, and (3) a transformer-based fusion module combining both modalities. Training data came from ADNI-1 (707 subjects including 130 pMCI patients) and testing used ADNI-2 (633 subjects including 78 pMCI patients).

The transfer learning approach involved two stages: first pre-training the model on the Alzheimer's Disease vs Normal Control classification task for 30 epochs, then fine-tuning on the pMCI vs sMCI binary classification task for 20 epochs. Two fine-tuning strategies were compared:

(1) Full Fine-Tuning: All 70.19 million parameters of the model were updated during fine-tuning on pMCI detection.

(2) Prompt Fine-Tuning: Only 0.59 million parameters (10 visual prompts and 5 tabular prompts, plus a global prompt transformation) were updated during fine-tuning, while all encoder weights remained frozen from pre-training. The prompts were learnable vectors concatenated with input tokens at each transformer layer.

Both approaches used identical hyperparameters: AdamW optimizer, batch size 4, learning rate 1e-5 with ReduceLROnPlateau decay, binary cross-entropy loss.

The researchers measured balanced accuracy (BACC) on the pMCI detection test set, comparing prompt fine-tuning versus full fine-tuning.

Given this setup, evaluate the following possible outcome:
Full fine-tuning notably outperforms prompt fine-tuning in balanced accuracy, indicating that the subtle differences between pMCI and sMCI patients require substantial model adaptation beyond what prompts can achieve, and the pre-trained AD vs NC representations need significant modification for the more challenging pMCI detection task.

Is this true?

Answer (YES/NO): NO